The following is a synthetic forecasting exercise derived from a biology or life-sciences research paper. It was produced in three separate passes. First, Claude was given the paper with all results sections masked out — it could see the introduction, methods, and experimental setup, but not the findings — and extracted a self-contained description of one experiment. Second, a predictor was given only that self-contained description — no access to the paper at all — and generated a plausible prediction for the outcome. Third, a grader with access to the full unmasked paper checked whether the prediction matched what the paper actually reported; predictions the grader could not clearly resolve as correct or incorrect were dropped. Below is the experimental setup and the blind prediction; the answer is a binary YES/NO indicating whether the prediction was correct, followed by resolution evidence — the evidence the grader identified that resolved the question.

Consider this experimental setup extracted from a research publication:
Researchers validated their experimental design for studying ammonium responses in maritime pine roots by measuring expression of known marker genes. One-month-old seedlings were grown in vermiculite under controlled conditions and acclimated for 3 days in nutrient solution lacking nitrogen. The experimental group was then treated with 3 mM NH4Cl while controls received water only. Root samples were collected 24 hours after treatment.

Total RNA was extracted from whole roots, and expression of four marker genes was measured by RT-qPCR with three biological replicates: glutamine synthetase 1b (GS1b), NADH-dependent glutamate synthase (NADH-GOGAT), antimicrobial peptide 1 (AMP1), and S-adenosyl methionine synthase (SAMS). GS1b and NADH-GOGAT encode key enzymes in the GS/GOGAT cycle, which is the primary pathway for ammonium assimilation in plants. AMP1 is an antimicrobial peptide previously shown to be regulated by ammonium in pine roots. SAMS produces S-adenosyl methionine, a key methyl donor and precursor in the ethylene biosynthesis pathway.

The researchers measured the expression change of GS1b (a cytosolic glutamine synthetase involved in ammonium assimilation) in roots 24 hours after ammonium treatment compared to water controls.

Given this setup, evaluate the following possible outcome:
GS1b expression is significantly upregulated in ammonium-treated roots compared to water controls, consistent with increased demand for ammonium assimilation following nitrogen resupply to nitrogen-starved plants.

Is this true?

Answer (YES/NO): YES